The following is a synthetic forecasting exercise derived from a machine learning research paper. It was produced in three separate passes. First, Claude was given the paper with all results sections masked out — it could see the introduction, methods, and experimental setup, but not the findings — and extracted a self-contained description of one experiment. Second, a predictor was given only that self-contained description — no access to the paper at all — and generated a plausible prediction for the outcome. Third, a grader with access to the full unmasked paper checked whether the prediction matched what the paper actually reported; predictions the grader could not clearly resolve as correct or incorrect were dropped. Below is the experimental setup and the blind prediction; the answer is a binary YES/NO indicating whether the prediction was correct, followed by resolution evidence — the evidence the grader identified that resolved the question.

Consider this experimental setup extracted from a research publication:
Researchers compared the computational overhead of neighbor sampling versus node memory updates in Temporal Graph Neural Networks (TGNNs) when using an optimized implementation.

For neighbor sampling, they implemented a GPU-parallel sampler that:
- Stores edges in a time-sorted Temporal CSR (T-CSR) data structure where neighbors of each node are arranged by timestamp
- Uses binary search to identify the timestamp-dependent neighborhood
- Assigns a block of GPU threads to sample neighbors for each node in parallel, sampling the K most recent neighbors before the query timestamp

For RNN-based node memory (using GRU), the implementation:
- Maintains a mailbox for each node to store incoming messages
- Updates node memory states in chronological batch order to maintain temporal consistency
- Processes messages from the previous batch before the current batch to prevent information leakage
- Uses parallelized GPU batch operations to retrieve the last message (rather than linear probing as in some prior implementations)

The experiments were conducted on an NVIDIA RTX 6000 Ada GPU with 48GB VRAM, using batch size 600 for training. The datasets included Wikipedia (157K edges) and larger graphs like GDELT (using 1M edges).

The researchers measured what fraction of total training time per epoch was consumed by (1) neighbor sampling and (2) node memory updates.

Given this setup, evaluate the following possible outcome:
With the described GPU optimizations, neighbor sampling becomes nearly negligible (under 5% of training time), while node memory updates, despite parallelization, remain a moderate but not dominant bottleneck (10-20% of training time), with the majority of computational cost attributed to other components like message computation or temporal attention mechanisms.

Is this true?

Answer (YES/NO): NO